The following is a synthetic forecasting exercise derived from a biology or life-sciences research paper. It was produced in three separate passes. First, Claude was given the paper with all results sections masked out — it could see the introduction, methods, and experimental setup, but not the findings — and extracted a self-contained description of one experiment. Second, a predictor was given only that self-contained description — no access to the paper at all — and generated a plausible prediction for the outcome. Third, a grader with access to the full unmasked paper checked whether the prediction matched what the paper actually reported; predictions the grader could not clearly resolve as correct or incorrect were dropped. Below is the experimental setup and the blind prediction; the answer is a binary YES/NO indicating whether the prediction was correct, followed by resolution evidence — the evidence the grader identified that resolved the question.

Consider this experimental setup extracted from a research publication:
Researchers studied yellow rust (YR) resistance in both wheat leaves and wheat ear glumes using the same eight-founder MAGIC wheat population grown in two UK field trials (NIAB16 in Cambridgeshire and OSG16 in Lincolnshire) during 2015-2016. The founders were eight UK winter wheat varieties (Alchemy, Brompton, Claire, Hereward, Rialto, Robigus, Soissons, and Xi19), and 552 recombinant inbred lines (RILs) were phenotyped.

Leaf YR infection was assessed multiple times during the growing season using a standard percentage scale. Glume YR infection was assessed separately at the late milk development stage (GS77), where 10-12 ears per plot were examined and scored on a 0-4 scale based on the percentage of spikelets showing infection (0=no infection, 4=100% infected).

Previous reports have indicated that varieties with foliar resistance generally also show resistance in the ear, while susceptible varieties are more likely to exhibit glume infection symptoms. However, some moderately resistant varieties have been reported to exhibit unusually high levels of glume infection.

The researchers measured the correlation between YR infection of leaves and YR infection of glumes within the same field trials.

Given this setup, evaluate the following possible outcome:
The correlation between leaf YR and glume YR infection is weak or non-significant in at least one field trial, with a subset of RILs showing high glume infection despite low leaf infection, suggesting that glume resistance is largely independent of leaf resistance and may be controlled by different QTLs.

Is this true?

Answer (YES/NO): NO